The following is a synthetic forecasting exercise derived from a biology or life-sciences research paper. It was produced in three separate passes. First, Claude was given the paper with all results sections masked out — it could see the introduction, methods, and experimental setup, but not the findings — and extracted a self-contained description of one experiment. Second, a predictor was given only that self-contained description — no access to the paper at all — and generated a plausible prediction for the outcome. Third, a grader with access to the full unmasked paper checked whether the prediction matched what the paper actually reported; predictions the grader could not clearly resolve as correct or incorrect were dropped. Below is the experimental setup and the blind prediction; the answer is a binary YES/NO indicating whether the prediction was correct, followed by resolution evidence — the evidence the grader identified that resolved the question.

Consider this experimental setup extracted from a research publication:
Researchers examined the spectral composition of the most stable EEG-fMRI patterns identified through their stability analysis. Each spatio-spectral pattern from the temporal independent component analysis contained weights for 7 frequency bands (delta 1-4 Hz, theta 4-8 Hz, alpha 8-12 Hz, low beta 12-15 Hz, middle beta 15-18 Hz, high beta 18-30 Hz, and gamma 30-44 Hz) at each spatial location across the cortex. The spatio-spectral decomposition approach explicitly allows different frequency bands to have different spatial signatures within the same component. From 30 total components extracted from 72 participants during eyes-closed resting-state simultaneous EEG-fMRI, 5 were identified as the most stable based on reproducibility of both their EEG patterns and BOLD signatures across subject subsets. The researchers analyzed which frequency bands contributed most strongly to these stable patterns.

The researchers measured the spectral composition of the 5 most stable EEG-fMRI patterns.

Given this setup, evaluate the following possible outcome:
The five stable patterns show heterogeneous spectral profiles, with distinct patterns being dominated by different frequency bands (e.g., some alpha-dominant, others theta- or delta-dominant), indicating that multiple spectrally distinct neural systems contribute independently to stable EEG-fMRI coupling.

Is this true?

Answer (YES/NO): YES